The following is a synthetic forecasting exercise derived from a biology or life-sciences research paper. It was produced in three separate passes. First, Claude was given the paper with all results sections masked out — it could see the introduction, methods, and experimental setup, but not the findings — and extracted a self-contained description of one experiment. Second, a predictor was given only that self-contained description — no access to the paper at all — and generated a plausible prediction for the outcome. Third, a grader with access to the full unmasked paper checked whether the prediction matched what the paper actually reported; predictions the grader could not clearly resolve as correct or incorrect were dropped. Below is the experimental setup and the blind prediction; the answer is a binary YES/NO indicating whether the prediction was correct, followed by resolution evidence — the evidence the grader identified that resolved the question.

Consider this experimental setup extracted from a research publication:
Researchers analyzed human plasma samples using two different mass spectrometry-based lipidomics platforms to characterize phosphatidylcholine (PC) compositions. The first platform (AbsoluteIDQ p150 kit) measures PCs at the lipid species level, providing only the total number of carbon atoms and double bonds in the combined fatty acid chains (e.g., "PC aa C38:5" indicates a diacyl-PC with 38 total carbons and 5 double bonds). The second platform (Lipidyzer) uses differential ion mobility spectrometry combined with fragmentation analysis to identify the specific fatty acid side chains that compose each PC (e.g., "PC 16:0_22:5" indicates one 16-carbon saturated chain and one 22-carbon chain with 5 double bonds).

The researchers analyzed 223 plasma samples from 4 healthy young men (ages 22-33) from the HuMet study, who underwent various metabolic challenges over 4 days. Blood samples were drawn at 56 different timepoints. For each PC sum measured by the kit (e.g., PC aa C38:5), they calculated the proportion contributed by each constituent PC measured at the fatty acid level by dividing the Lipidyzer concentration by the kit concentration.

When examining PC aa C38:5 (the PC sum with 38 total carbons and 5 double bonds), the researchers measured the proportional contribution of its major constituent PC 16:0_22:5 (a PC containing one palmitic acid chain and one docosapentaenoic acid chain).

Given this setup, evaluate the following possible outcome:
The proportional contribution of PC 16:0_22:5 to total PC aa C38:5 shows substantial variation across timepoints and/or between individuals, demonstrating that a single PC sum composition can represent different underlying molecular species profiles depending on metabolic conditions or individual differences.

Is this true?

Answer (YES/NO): YES